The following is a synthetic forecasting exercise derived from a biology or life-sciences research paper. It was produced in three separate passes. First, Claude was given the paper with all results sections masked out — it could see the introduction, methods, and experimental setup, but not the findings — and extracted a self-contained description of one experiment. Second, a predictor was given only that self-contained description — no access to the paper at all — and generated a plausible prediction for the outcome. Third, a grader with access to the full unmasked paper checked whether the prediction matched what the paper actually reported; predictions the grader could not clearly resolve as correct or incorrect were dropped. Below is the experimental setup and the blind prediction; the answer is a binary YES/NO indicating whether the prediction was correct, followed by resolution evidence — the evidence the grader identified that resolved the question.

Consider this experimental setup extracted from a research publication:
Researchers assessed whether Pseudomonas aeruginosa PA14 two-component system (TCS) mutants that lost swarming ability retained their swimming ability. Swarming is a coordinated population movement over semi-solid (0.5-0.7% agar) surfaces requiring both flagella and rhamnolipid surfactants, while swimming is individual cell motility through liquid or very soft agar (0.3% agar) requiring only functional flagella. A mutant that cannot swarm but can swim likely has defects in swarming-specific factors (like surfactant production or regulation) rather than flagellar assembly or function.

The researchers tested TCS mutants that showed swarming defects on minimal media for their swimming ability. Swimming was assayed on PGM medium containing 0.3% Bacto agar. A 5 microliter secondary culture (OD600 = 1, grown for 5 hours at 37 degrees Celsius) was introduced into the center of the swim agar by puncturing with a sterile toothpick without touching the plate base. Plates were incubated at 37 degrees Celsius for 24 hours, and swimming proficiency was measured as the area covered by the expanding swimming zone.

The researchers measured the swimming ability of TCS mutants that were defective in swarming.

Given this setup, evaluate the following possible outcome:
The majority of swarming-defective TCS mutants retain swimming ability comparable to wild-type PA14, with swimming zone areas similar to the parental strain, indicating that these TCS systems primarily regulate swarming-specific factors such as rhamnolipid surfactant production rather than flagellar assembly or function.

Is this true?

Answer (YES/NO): NO